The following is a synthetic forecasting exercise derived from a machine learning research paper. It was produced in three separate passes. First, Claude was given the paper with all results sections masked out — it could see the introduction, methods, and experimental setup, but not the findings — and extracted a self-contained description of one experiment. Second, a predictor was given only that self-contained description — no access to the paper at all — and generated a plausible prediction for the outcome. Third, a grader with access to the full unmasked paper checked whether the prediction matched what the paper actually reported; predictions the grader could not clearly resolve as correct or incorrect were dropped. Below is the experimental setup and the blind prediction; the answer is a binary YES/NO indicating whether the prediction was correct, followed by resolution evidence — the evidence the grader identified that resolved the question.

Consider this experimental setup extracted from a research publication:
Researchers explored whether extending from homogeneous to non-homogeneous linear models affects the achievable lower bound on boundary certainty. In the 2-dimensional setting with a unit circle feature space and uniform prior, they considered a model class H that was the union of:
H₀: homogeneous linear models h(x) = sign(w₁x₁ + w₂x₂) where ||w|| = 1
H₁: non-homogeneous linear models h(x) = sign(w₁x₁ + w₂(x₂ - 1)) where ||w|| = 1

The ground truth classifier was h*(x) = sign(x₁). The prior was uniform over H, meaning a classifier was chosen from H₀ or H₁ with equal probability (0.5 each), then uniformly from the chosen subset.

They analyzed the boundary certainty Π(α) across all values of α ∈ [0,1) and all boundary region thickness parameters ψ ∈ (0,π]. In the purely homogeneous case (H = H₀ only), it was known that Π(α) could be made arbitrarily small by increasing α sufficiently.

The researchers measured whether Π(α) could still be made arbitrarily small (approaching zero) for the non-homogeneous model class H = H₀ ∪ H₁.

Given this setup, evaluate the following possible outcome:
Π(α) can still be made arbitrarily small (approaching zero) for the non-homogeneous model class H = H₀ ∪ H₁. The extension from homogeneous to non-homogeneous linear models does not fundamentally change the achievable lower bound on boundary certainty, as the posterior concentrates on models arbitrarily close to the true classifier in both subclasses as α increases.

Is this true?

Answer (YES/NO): NO